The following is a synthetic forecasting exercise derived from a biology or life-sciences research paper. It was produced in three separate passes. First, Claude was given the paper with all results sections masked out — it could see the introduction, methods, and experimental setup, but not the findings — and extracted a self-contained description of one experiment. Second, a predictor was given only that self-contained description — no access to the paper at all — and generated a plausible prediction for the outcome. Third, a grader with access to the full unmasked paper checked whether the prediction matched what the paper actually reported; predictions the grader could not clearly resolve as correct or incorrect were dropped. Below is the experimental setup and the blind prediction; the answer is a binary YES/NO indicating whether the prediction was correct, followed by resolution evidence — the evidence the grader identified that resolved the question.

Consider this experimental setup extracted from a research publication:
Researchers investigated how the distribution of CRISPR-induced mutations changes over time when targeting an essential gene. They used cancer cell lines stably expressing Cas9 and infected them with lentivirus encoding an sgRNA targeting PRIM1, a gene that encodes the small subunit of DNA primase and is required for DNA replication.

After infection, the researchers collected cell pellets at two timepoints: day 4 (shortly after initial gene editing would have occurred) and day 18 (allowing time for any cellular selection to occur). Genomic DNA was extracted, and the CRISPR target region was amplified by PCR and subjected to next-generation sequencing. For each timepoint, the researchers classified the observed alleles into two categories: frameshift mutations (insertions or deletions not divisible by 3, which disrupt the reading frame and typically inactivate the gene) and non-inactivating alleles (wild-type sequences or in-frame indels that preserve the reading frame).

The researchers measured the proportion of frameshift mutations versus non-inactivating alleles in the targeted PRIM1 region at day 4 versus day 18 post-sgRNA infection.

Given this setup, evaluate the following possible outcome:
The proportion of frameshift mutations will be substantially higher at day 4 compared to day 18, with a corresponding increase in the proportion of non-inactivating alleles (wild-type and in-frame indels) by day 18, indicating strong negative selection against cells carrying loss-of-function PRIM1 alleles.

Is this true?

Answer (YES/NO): NO